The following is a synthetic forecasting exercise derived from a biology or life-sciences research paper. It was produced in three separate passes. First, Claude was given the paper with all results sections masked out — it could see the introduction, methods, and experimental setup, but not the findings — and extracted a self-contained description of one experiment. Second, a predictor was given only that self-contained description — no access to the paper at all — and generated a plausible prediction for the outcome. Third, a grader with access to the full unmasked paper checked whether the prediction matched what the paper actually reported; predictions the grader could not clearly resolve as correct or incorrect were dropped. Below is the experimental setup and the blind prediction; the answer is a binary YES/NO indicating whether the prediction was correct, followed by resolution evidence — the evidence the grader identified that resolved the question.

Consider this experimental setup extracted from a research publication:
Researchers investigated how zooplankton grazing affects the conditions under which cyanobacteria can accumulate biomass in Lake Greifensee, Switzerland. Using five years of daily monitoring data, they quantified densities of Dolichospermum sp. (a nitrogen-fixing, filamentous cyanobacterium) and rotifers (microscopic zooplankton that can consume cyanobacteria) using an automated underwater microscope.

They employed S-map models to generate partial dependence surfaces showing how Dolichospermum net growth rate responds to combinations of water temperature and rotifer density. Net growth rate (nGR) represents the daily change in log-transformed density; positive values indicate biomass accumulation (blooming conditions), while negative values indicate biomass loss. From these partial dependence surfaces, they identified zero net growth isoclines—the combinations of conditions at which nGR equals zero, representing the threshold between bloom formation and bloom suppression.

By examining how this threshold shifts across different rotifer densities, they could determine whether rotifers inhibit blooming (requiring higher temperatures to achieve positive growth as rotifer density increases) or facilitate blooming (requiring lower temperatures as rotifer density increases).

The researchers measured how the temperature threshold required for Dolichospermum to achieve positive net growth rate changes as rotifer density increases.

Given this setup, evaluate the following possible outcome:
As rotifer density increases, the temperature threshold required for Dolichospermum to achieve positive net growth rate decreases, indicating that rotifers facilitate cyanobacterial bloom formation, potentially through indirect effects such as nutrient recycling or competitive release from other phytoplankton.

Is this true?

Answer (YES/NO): NO